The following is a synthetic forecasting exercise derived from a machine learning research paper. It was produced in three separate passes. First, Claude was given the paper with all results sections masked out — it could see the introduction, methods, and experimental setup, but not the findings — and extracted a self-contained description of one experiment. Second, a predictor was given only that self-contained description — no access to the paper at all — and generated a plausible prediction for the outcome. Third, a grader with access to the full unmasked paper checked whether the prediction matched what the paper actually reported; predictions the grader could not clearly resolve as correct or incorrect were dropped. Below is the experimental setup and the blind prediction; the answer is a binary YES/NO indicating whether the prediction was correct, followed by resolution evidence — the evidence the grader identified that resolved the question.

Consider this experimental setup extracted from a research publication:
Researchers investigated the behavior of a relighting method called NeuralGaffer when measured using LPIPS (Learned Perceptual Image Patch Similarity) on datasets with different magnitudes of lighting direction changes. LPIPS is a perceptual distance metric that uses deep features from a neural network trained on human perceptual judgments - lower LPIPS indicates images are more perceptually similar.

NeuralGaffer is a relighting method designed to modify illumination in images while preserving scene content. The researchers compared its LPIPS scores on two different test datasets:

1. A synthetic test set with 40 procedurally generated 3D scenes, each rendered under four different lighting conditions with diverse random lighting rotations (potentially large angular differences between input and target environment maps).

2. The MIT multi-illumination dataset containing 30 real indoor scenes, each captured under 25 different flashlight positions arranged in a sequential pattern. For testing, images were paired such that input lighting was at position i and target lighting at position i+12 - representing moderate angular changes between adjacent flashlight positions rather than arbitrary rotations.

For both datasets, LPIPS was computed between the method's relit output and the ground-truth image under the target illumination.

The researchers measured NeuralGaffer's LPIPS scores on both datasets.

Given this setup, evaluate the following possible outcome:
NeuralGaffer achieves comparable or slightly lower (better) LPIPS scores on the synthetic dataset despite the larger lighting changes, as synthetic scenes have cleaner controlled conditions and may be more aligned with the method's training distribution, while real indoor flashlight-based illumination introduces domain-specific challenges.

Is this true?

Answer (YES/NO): NO